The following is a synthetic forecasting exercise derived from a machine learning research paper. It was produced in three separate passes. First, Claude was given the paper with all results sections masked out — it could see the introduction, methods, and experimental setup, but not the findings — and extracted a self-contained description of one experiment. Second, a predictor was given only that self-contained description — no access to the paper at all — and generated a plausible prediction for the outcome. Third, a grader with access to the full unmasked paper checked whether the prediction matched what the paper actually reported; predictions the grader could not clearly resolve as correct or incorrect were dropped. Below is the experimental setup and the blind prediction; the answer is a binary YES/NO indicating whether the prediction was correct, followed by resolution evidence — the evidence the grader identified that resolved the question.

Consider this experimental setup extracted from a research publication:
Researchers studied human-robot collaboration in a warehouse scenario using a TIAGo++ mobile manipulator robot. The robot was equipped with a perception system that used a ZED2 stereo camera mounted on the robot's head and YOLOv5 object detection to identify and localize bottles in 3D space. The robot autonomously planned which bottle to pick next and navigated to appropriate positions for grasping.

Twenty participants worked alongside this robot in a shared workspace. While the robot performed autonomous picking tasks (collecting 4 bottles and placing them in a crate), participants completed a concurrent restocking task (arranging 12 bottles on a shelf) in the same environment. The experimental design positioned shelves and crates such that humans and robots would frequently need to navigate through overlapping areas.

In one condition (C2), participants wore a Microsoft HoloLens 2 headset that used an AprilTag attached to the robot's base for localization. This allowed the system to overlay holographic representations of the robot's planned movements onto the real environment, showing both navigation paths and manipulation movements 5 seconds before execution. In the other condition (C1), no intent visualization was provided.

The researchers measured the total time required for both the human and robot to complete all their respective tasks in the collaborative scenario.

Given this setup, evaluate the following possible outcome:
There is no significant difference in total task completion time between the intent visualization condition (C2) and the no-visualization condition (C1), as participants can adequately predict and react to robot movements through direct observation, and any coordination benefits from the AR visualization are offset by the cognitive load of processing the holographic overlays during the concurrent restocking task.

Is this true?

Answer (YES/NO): YES